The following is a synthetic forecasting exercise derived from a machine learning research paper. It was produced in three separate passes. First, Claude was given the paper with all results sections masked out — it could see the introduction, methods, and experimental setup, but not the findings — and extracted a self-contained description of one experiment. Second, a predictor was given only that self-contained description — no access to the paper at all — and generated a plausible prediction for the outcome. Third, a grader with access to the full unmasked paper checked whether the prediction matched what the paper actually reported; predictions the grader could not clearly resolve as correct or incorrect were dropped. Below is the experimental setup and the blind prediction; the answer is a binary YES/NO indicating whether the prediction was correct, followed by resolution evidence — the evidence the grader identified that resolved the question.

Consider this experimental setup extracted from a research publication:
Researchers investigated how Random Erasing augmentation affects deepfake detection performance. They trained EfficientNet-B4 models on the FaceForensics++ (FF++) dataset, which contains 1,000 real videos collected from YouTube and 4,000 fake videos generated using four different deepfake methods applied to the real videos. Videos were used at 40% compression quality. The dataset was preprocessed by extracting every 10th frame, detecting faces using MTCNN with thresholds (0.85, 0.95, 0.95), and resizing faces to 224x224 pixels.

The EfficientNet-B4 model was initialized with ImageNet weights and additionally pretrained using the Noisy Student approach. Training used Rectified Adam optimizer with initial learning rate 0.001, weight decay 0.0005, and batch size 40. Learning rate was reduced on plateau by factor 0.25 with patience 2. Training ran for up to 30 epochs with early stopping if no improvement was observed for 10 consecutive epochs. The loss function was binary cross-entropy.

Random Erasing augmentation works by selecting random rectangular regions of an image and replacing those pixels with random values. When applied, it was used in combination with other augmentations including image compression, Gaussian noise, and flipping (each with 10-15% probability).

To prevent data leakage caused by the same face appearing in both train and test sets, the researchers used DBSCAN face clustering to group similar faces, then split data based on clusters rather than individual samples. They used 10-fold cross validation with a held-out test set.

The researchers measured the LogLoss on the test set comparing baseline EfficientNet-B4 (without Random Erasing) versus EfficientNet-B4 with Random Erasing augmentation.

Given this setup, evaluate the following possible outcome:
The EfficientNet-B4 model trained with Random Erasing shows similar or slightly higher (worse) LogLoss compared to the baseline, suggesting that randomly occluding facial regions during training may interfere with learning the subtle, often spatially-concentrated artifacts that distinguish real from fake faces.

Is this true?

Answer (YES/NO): YES